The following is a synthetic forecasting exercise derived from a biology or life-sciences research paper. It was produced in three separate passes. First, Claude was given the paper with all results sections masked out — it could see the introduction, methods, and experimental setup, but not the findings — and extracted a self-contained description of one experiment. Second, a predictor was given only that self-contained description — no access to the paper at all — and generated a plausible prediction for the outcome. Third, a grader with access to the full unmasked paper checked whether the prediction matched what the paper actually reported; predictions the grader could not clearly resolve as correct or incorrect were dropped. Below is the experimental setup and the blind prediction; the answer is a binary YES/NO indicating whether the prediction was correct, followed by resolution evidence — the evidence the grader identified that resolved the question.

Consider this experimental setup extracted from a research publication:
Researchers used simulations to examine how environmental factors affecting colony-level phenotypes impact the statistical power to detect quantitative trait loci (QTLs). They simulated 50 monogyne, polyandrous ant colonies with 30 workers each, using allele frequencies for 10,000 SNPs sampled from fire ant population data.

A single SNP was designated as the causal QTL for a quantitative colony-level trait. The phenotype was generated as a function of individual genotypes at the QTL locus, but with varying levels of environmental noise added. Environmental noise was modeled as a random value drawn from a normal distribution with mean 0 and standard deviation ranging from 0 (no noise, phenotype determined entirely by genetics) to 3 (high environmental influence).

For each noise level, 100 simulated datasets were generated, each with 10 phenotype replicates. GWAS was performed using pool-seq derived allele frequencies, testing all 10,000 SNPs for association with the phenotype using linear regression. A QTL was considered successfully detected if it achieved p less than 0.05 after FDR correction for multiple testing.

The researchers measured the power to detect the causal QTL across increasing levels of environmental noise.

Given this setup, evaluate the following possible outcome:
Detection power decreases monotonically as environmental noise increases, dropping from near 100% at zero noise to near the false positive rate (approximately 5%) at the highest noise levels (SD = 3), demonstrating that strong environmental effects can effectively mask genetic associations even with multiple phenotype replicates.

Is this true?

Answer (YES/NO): NO